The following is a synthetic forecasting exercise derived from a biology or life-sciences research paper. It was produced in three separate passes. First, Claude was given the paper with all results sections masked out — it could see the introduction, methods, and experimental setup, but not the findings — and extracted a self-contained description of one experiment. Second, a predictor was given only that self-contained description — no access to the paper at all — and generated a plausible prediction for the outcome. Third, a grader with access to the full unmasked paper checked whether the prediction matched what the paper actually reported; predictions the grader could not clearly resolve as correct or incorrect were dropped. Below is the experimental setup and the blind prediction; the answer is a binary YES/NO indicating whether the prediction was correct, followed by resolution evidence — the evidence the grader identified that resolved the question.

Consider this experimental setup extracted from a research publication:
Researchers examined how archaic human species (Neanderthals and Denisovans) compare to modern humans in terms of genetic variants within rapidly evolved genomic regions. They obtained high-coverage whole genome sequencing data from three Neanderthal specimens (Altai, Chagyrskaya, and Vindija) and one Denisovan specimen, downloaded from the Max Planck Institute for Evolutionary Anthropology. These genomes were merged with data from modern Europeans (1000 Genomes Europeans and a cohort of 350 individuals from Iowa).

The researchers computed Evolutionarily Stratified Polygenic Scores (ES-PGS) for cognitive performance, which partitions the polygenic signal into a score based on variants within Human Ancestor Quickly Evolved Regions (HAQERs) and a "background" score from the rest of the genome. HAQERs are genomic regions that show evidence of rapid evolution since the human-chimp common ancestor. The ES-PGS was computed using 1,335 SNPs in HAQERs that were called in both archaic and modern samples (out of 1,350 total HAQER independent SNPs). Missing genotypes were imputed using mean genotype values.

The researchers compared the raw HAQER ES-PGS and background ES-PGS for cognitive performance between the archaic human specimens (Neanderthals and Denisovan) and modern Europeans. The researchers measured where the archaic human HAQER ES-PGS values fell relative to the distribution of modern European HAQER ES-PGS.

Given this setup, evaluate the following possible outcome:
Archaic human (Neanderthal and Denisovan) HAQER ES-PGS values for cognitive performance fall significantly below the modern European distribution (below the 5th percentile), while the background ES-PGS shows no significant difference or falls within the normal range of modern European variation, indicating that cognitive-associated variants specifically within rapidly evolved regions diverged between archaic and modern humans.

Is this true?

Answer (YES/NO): NO